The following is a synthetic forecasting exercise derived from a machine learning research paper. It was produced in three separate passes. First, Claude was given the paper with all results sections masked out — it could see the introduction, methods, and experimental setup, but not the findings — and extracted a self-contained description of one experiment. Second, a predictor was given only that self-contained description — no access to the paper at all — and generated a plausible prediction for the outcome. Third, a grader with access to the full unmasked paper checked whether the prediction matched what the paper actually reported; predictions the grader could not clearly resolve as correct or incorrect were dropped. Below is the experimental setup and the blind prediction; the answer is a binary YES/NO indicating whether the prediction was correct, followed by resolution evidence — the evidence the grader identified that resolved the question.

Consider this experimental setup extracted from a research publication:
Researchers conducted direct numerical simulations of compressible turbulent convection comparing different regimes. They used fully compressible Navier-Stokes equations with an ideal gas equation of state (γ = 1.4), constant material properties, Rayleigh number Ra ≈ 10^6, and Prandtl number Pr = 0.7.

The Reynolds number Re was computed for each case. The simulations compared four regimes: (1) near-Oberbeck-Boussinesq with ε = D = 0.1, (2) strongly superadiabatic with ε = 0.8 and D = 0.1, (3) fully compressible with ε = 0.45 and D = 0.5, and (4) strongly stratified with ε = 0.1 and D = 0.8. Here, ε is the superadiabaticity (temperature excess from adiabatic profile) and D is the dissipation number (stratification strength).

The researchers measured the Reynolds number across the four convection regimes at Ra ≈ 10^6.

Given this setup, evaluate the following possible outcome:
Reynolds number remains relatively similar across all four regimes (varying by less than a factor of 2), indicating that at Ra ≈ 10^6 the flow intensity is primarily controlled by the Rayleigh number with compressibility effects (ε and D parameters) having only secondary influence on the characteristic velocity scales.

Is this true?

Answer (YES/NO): NO